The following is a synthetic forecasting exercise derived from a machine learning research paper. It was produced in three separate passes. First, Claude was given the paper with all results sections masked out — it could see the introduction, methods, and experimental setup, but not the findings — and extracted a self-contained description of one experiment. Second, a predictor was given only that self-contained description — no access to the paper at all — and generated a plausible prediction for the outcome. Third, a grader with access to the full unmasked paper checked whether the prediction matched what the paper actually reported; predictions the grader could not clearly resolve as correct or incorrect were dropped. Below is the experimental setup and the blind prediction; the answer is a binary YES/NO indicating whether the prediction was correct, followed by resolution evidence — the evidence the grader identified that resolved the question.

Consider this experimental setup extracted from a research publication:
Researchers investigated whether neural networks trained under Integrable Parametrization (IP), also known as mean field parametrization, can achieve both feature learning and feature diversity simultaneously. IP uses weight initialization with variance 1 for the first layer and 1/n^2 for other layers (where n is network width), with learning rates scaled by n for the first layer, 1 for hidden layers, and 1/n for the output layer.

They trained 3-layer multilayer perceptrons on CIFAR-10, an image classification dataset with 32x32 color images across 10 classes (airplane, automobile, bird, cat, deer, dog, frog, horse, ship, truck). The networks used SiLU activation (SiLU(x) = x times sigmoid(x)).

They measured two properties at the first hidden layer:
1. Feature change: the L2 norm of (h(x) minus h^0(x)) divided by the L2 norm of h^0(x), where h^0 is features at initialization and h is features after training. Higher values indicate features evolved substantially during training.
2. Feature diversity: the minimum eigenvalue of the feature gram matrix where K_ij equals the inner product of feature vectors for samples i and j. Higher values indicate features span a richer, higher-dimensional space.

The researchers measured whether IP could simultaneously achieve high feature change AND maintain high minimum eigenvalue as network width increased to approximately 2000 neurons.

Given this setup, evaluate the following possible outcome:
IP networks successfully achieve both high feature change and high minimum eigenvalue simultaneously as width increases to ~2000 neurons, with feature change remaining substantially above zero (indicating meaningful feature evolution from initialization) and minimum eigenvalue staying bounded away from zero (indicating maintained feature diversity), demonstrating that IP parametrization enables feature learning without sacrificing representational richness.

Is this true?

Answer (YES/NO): NO